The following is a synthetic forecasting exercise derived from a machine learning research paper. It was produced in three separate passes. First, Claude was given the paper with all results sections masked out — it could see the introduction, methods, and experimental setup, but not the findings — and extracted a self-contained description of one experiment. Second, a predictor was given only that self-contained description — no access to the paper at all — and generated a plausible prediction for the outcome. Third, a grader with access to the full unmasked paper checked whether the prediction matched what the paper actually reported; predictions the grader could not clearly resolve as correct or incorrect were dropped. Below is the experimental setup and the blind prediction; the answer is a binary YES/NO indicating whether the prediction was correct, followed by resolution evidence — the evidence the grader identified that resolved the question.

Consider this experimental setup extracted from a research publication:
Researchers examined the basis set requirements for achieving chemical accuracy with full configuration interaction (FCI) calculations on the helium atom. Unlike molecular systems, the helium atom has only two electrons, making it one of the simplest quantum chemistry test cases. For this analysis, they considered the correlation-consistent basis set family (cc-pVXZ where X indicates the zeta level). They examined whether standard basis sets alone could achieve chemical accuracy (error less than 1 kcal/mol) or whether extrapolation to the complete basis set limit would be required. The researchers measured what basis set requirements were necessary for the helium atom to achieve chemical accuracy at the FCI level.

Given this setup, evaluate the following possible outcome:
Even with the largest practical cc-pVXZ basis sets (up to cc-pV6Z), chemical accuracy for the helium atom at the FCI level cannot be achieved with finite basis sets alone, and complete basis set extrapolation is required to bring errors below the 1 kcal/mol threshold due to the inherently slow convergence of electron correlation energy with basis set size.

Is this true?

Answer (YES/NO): YES